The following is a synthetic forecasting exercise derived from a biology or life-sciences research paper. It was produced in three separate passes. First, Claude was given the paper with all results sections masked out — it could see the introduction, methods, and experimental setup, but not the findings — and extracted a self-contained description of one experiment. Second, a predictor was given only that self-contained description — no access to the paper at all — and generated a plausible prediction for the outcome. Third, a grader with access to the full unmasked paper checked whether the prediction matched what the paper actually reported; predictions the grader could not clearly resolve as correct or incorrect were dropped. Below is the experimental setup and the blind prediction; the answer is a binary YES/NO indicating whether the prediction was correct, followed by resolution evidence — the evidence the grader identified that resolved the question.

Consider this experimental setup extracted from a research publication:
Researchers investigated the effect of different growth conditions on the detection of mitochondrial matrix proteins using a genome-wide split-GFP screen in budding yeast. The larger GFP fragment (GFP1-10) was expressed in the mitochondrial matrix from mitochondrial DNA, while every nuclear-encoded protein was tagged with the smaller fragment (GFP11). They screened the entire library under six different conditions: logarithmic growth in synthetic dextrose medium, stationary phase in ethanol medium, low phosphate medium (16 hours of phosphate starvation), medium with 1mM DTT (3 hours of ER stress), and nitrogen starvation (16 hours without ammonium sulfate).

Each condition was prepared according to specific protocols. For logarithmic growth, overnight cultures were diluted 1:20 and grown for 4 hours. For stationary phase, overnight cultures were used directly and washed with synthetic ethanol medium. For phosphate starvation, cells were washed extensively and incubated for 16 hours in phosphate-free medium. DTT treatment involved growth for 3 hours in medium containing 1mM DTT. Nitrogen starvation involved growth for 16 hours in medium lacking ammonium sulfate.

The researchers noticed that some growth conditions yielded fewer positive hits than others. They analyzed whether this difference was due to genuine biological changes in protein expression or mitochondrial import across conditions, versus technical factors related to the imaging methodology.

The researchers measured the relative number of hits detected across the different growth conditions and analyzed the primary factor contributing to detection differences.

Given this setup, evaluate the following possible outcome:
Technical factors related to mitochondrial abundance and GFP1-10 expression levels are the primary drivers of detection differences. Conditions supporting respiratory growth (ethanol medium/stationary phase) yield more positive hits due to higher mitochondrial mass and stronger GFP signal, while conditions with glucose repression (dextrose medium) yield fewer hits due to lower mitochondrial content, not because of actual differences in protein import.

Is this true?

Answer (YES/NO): YES